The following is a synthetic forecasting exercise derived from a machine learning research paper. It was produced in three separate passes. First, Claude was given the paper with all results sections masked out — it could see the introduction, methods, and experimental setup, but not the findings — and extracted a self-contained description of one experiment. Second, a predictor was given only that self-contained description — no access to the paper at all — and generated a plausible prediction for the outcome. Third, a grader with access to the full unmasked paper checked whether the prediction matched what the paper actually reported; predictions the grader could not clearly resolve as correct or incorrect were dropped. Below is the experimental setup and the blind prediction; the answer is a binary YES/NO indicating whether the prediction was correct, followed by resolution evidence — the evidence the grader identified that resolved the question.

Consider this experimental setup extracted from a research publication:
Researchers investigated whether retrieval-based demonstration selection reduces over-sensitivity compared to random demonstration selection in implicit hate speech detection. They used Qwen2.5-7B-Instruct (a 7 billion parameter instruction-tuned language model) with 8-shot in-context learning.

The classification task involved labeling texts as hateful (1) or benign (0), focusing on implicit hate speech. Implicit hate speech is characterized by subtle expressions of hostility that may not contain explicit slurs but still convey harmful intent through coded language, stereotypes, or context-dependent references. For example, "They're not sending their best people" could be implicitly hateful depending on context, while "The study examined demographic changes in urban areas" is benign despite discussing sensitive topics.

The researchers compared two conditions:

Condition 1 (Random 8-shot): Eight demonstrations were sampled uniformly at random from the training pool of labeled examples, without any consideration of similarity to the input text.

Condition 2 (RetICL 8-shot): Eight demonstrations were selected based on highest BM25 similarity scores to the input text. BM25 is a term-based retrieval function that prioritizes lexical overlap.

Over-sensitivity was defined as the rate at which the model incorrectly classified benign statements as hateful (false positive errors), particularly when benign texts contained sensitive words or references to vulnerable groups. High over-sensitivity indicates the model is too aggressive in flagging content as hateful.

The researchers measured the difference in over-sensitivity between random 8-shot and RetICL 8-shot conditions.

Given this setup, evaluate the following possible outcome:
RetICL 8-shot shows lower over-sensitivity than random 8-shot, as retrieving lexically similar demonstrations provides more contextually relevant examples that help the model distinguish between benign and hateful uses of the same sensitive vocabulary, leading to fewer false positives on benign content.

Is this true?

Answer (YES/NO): YES